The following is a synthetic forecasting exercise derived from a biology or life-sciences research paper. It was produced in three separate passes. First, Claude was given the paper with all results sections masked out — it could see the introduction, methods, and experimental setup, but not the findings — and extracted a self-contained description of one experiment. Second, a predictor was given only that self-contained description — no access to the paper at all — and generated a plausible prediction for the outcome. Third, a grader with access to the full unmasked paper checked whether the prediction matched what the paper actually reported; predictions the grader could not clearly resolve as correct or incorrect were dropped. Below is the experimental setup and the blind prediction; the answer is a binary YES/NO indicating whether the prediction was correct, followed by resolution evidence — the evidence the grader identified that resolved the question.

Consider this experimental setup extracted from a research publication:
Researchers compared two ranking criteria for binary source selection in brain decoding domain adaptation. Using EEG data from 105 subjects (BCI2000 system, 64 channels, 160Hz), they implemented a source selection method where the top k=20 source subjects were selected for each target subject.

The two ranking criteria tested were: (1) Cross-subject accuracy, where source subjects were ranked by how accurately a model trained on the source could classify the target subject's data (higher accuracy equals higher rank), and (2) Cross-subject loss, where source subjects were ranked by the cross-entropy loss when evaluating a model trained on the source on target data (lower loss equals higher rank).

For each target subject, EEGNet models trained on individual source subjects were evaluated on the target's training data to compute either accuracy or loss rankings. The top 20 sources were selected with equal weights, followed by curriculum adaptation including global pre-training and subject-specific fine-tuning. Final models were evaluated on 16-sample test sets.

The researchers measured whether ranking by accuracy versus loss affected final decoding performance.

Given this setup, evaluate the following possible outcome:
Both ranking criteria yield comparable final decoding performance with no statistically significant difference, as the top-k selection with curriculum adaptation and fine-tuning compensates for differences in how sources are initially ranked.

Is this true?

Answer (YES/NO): NO